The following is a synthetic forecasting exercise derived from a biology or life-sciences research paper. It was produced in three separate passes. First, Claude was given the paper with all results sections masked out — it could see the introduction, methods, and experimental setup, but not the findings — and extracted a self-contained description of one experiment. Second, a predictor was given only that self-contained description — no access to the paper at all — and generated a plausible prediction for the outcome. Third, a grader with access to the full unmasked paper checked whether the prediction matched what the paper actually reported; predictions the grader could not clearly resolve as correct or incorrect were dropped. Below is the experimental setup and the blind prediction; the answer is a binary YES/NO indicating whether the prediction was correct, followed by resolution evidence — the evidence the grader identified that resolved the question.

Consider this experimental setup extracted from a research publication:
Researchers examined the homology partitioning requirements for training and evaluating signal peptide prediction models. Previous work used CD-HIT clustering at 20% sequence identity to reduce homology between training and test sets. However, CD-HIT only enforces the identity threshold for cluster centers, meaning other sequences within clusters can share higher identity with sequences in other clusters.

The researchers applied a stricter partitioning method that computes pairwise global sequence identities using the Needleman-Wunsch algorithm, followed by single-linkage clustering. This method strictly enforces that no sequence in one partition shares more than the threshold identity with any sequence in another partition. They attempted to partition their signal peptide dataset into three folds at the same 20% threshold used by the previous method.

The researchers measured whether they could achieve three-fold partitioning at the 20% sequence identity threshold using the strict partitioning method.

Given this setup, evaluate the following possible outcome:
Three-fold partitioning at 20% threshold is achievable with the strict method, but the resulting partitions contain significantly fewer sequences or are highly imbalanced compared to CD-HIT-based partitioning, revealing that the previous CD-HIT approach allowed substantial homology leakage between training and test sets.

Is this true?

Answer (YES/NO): NO